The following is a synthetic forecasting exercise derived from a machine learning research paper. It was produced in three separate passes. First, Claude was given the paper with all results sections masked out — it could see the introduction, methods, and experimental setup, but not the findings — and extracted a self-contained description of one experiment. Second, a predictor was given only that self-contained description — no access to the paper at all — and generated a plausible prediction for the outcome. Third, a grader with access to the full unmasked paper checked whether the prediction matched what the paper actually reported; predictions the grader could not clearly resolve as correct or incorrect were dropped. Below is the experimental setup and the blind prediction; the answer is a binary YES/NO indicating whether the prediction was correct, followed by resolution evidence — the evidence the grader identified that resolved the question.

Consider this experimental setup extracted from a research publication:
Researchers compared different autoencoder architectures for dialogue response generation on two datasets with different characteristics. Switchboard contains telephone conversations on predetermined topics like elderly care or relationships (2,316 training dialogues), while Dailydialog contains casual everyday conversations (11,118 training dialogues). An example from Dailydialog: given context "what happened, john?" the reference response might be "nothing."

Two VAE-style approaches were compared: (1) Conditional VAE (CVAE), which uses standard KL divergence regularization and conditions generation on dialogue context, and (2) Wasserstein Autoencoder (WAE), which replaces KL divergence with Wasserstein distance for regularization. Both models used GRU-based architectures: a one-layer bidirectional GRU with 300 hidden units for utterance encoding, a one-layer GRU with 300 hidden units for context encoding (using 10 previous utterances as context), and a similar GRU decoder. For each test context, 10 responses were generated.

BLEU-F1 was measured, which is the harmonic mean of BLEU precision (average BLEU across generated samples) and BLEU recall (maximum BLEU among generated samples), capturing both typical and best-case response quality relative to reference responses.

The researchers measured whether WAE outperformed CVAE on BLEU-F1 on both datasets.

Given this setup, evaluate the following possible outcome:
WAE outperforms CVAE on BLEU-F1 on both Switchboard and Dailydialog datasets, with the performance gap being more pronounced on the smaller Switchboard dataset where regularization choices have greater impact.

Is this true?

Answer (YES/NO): NO